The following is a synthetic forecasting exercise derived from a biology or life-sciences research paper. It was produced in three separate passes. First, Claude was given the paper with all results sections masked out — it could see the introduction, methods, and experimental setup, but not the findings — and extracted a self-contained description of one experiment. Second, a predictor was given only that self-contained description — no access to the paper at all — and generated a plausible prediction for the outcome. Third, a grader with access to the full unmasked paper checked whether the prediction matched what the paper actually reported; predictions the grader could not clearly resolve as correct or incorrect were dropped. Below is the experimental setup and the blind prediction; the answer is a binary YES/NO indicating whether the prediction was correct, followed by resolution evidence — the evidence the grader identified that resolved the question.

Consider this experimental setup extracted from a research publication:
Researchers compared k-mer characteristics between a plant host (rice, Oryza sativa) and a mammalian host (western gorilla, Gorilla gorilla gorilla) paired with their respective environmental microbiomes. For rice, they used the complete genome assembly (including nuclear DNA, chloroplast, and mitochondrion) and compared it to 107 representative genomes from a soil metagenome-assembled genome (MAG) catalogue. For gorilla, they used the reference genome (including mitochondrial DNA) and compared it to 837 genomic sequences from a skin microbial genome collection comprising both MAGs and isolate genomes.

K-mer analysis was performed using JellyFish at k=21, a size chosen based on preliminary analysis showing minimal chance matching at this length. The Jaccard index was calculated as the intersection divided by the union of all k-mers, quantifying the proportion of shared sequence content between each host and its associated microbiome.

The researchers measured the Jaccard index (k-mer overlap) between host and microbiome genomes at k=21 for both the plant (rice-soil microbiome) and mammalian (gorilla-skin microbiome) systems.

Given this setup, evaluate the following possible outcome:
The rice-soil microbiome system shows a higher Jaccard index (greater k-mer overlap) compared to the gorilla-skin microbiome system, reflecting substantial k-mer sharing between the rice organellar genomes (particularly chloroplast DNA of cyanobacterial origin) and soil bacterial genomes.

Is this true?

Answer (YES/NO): NO